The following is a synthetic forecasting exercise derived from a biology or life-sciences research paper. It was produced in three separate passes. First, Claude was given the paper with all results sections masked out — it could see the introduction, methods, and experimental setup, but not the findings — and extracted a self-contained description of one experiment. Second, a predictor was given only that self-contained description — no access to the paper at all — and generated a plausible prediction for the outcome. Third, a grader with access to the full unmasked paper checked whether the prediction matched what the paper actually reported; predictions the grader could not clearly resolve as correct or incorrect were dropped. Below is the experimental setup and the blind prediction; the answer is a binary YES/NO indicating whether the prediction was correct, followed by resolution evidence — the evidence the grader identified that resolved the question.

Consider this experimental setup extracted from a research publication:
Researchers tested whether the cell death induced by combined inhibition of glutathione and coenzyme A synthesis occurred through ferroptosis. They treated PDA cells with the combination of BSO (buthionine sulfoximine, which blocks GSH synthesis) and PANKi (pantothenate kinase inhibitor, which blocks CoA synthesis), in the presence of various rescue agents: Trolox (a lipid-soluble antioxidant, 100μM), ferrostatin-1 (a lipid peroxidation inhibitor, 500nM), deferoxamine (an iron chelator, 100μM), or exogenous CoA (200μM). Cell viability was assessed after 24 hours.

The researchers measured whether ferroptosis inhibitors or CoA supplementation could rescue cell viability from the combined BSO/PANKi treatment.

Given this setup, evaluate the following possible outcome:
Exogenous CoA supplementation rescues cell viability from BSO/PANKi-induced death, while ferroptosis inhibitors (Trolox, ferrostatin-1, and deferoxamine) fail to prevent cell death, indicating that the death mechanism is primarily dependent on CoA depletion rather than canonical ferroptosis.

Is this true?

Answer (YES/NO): NO